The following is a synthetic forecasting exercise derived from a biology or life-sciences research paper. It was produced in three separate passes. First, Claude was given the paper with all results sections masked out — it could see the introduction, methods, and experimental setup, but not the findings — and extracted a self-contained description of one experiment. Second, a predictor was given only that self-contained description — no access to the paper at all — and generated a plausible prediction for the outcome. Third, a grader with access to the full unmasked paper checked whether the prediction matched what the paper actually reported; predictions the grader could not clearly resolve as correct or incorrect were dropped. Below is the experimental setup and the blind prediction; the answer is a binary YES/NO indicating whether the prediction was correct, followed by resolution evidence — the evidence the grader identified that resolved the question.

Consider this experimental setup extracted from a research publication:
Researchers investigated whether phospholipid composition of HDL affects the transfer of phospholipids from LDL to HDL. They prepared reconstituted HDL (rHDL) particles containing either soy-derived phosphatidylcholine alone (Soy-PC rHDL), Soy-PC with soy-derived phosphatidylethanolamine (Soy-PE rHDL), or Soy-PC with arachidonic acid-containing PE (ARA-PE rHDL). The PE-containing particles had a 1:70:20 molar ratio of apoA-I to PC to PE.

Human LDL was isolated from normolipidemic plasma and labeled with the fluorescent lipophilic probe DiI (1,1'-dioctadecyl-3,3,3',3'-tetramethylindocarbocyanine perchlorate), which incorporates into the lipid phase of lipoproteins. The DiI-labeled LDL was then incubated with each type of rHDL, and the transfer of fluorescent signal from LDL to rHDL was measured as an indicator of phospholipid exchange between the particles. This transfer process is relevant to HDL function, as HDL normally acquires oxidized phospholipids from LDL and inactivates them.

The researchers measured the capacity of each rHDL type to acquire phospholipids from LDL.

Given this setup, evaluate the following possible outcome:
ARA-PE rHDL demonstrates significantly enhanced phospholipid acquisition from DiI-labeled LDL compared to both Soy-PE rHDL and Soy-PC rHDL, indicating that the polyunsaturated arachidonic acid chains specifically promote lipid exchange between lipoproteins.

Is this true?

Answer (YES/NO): YES